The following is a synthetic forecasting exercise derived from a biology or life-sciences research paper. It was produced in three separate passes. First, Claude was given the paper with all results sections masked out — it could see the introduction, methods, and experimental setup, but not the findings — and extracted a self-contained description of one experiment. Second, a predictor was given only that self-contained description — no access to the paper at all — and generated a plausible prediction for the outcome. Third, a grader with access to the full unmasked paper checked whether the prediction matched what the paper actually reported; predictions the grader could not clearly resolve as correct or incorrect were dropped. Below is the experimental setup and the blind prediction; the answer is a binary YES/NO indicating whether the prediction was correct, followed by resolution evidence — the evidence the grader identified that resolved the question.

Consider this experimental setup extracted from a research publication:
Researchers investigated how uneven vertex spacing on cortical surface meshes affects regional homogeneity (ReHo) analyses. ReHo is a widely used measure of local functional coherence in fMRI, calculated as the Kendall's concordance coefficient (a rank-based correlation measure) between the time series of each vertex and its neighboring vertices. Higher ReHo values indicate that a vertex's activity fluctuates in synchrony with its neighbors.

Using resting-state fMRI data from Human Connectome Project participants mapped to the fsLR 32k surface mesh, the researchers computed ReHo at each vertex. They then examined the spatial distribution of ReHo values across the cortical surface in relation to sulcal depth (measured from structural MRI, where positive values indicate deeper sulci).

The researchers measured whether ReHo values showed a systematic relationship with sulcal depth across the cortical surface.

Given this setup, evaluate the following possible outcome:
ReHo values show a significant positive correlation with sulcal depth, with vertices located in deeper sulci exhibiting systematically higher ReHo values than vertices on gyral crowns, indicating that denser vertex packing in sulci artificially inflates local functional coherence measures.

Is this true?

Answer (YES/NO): NO